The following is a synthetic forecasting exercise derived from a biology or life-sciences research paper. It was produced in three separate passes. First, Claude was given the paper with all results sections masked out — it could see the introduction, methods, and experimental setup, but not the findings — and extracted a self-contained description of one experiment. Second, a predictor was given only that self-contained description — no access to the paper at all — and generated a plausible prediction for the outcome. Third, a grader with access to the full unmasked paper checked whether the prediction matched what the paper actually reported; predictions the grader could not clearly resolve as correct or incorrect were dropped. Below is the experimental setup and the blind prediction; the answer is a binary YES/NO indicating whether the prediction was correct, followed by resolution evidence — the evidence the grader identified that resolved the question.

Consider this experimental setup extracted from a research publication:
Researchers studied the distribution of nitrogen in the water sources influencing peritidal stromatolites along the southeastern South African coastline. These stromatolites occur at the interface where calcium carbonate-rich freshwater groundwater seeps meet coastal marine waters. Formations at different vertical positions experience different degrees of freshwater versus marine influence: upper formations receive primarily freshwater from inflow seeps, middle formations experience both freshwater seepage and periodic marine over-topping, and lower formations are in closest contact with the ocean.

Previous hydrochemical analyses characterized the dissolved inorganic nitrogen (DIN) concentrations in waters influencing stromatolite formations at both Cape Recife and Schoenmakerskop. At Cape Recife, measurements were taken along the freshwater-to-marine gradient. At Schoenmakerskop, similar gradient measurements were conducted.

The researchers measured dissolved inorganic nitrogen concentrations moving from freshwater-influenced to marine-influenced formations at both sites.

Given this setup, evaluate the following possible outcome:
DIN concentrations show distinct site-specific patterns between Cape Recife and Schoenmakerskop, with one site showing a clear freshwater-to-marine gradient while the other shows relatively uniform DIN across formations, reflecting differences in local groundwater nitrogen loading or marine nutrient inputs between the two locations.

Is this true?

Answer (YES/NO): NO